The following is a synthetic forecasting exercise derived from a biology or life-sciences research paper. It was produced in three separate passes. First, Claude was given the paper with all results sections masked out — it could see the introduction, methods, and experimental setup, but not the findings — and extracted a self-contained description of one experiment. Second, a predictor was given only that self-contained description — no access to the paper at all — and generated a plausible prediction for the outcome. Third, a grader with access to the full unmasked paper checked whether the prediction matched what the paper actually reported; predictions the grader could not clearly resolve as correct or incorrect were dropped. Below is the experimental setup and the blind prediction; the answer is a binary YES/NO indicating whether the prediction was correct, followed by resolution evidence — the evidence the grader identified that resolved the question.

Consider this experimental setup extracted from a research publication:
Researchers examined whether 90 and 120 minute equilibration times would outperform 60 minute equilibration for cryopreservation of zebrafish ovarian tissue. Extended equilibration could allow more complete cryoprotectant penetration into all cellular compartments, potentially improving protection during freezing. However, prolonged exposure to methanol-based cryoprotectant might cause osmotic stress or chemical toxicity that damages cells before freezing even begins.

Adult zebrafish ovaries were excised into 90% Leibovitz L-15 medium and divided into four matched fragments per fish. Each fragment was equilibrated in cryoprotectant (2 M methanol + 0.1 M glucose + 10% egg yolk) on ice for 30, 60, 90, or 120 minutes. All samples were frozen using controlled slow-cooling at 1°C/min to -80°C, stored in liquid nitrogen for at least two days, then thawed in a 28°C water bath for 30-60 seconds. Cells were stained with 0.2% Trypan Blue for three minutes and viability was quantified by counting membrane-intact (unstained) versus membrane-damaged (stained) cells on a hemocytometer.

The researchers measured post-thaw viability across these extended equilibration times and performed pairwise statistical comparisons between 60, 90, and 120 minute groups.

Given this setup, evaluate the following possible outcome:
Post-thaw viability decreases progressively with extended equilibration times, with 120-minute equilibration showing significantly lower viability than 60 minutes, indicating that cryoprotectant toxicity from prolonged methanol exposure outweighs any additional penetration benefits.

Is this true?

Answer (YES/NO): YES